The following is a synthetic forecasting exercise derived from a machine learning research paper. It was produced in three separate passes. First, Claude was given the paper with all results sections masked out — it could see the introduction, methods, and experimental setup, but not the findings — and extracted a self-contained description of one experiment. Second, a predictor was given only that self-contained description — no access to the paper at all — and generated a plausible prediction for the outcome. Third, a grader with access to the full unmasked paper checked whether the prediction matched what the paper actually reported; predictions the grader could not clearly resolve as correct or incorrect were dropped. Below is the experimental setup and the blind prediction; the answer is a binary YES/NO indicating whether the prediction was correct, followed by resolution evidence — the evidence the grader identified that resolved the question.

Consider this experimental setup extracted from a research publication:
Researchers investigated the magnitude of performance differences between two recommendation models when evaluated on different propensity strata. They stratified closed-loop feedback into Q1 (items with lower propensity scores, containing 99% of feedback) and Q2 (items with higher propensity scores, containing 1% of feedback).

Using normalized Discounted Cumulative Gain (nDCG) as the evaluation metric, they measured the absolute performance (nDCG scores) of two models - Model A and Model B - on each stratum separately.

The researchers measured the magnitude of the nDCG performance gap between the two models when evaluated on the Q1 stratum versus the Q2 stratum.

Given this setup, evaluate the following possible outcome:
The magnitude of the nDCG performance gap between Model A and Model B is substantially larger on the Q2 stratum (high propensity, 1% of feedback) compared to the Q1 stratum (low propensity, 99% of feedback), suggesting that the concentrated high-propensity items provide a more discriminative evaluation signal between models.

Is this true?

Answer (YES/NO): YES